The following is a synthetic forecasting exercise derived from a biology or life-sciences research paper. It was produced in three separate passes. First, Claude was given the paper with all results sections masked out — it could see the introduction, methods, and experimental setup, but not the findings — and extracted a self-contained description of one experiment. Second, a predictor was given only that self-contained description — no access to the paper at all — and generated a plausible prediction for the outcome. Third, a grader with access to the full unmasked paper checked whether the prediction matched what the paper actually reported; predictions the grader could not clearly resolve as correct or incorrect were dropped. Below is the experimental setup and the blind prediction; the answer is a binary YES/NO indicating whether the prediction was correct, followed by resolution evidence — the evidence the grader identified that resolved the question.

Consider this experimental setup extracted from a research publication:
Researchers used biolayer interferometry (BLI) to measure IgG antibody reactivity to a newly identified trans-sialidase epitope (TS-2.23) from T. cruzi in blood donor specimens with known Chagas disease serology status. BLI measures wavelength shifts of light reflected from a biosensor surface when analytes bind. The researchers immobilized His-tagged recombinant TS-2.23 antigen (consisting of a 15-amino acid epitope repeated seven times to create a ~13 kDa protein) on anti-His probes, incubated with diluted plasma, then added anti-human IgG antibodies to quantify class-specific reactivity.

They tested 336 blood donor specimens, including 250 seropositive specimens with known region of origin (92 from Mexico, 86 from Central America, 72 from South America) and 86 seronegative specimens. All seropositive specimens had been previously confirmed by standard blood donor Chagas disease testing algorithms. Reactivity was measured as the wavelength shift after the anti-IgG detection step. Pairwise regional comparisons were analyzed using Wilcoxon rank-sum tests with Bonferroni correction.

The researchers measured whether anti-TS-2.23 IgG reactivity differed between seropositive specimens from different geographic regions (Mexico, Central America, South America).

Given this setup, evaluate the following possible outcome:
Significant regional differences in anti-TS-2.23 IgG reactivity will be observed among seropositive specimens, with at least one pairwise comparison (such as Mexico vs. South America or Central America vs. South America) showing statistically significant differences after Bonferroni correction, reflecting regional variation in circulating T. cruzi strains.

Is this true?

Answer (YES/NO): YES